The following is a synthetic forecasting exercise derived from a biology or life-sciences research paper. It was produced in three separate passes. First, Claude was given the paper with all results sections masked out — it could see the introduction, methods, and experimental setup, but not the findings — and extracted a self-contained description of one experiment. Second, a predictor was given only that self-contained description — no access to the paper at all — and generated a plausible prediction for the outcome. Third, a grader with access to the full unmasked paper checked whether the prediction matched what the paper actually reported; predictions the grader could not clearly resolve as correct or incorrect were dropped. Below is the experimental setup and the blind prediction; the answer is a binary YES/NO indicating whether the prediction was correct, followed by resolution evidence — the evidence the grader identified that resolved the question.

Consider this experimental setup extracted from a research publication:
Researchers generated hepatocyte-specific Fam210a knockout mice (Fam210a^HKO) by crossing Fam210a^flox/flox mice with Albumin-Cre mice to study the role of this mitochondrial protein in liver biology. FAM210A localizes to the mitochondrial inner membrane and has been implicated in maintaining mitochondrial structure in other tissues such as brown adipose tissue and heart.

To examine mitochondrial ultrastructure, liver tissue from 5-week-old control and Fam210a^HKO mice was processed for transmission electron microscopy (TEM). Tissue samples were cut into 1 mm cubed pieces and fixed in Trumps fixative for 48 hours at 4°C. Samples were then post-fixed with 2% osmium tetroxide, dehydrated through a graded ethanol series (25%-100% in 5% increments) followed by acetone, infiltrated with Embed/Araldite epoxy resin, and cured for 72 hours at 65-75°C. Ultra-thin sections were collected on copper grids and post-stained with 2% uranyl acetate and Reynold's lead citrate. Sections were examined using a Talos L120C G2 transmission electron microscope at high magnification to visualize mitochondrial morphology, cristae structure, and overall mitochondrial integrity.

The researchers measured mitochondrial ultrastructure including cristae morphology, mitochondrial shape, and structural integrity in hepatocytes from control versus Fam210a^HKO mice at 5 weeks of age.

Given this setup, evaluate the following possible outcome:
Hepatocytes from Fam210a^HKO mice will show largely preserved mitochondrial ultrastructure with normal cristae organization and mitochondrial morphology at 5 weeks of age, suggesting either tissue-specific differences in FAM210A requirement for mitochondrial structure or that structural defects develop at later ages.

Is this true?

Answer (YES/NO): NO